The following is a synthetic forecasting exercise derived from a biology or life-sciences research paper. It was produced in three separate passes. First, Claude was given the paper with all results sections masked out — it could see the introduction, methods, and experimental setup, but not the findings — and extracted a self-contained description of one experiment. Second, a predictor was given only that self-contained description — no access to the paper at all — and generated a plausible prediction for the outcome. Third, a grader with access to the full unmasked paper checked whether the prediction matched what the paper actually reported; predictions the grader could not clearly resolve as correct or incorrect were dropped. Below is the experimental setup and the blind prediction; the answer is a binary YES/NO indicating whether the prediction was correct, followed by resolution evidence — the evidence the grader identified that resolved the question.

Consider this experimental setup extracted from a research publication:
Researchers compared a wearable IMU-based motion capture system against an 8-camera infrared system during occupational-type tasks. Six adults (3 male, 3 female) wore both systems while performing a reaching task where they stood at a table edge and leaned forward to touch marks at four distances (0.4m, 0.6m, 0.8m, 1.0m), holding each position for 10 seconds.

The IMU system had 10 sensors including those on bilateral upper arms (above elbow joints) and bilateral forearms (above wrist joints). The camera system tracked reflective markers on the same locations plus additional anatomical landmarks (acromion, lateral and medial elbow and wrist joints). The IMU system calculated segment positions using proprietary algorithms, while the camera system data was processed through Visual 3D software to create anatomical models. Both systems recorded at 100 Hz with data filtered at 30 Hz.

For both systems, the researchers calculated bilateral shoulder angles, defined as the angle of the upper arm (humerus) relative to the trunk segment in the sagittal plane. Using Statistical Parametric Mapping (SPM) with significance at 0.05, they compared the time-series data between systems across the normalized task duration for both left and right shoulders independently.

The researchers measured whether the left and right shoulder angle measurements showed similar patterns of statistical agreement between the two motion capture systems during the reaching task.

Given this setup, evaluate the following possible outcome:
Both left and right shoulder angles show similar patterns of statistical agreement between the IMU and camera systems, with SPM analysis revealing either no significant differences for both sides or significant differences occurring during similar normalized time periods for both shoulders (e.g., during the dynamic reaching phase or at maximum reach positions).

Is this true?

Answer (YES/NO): YES